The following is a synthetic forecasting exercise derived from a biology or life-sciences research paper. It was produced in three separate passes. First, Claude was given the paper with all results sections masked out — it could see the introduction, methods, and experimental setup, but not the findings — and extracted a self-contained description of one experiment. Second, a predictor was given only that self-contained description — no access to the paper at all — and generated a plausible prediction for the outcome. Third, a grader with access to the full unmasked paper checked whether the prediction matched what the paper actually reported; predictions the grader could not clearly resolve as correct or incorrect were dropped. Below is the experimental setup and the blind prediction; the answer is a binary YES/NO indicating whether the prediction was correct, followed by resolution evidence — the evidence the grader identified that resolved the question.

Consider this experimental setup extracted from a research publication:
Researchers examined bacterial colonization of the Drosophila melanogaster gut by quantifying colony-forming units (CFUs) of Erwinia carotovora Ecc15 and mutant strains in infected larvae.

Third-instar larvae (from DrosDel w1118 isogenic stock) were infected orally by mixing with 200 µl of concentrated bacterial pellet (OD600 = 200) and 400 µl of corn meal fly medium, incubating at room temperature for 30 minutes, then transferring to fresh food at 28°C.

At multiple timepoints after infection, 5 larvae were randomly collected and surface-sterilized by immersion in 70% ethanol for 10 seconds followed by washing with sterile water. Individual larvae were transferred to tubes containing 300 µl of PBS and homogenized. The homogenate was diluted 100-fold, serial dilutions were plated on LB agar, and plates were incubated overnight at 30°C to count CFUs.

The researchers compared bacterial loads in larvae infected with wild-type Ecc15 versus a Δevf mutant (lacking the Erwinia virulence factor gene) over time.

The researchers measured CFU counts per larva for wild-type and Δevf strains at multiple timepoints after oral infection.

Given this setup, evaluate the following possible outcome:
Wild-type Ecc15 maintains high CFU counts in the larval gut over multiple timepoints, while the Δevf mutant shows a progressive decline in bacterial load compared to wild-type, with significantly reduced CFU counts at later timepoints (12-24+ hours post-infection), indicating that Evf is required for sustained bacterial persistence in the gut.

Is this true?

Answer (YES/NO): NO